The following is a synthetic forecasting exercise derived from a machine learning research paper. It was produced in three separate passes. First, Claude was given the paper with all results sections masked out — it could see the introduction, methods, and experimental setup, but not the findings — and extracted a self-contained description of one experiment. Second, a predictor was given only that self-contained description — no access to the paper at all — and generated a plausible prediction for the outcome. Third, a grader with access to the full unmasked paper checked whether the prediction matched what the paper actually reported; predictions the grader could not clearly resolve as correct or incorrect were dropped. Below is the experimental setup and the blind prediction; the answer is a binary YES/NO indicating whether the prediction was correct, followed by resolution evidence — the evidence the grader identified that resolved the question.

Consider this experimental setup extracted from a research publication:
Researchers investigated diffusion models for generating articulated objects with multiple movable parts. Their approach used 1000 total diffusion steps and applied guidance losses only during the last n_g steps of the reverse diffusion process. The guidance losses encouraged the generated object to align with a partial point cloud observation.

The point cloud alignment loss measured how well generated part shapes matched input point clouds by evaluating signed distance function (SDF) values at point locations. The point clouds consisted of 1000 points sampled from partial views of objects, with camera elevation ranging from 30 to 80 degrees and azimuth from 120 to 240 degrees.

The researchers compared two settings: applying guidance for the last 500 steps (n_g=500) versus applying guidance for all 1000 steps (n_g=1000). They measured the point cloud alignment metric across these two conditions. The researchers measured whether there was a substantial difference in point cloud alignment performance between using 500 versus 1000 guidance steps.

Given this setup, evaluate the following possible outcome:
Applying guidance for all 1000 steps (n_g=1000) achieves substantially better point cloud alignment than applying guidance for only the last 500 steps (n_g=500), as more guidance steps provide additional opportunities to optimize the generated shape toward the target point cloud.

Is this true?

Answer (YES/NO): NO